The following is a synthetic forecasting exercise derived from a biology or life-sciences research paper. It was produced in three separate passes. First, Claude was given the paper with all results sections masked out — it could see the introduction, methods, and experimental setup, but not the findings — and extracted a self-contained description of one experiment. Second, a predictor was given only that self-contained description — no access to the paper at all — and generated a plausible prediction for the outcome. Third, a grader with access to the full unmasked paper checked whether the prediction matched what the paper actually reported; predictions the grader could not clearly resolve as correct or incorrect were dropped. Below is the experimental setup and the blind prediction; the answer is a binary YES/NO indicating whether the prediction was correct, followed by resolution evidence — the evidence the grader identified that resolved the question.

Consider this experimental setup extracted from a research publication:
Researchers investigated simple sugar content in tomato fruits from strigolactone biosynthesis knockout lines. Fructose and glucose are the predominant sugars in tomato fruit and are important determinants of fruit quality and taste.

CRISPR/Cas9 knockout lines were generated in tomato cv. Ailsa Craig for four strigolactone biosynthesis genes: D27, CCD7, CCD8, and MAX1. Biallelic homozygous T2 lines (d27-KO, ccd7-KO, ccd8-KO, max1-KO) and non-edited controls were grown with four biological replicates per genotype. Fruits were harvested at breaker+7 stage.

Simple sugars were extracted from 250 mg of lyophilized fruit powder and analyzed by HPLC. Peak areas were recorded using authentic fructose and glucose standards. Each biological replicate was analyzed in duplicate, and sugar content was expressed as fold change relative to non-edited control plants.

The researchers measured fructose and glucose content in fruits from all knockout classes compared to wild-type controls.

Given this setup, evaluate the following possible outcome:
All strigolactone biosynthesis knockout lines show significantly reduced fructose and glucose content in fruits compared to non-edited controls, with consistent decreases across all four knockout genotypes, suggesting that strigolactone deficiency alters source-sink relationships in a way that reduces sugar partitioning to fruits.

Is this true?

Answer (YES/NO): NO